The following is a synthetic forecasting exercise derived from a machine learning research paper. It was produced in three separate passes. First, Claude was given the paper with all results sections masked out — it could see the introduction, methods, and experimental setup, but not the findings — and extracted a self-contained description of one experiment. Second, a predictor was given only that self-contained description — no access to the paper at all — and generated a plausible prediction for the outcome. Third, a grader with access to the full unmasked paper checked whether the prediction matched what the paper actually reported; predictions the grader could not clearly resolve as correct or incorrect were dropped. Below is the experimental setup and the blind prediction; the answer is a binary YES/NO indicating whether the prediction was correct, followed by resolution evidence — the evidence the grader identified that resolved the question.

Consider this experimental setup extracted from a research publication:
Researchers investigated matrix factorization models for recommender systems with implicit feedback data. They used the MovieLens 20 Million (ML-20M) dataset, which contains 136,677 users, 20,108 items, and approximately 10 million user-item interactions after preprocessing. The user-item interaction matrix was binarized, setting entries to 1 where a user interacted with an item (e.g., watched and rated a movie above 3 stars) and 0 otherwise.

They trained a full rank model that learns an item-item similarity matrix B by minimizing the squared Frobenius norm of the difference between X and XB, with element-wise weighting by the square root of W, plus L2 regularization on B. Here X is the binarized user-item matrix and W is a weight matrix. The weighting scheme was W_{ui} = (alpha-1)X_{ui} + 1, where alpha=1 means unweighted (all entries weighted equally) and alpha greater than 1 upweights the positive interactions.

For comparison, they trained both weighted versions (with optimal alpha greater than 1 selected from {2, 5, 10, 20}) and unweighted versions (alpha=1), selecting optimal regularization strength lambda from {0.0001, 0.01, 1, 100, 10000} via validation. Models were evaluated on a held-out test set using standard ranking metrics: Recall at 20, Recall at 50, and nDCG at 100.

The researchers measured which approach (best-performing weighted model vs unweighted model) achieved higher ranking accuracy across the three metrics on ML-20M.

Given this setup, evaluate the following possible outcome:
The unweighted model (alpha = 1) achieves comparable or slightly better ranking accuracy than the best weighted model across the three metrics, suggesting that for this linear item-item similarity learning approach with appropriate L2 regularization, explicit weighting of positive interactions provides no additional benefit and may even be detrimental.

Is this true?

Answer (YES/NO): YES